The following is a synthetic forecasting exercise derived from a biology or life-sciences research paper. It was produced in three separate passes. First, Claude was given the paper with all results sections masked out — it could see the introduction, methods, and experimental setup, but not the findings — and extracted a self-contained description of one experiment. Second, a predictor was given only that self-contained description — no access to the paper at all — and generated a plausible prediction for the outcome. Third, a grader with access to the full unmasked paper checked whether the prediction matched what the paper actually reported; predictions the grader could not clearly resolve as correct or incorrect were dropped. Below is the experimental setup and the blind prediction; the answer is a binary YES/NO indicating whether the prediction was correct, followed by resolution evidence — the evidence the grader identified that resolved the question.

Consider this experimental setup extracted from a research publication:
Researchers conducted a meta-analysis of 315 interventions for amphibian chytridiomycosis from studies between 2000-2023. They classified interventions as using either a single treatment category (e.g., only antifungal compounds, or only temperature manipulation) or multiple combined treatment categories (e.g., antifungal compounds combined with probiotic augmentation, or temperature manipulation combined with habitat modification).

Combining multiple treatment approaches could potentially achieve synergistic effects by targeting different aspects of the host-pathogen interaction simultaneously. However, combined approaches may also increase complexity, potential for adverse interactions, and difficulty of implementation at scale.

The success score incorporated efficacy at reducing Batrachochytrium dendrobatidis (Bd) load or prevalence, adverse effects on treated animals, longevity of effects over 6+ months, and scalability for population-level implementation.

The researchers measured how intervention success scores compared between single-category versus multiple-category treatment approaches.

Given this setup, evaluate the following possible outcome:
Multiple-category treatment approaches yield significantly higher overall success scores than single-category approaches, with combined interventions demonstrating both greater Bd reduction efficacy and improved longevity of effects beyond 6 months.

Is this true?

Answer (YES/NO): NO